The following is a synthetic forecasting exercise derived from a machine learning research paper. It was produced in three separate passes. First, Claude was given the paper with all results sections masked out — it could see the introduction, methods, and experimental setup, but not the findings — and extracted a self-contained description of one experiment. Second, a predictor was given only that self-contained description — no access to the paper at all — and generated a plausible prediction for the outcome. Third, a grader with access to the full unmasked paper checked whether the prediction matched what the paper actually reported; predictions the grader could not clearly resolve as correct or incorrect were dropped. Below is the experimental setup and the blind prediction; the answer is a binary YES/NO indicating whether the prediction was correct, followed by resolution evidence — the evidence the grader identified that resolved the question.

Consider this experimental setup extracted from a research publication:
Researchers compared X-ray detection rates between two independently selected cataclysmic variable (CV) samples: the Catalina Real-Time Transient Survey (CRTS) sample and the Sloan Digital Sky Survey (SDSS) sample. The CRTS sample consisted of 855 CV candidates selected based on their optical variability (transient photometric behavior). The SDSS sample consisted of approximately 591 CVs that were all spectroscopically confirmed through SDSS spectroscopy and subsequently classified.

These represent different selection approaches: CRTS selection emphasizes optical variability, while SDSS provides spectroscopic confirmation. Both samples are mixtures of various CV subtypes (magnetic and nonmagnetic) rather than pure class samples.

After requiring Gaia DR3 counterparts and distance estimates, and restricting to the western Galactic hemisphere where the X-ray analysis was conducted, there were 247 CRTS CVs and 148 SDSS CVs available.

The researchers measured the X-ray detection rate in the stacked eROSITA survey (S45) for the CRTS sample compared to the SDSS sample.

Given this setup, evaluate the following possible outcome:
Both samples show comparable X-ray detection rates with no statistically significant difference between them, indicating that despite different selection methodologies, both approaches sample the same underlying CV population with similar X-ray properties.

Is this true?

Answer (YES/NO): YES